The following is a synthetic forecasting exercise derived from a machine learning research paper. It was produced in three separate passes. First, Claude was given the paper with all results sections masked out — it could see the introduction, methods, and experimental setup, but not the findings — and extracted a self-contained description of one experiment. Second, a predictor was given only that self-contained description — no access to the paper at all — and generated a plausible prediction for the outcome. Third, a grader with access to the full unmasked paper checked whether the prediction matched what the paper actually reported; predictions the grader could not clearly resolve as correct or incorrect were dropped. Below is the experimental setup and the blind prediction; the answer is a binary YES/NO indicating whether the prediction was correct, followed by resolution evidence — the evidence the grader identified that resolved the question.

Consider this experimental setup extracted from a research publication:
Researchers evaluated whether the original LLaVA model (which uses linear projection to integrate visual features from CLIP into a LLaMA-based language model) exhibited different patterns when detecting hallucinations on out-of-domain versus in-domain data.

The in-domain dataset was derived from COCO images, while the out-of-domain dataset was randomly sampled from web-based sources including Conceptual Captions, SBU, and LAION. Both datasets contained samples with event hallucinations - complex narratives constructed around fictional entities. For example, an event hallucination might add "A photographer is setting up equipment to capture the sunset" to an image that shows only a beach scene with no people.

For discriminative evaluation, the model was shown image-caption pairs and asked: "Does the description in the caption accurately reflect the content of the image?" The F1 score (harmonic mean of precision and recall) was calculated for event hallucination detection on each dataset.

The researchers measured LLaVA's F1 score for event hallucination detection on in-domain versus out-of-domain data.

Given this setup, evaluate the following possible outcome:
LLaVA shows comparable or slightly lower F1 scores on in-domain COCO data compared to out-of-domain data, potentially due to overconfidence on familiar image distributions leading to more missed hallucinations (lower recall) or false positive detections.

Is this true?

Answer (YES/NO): NO